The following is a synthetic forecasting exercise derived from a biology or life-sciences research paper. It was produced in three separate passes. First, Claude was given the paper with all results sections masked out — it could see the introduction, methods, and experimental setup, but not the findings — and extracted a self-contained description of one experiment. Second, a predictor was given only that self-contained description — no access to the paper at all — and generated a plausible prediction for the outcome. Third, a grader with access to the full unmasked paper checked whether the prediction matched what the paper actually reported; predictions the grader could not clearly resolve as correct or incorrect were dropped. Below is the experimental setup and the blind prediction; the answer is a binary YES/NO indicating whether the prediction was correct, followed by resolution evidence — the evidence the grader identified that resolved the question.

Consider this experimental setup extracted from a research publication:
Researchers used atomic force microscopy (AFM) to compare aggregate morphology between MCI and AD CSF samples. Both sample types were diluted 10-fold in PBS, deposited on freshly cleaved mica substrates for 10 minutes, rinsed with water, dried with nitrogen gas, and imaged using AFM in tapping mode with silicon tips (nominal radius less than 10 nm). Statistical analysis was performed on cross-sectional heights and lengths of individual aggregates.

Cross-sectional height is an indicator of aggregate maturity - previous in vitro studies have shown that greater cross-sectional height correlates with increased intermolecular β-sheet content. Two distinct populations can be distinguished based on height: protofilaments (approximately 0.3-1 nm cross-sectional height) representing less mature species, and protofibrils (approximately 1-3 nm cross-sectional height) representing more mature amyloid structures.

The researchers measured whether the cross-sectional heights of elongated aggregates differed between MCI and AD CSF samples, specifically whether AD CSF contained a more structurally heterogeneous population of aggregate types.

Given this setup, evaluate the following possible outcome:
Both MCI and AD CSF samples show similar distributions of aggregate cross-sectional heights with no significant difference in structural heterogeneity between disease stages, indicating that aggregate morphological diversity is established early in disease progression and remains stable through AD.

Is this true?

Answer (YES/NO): NO